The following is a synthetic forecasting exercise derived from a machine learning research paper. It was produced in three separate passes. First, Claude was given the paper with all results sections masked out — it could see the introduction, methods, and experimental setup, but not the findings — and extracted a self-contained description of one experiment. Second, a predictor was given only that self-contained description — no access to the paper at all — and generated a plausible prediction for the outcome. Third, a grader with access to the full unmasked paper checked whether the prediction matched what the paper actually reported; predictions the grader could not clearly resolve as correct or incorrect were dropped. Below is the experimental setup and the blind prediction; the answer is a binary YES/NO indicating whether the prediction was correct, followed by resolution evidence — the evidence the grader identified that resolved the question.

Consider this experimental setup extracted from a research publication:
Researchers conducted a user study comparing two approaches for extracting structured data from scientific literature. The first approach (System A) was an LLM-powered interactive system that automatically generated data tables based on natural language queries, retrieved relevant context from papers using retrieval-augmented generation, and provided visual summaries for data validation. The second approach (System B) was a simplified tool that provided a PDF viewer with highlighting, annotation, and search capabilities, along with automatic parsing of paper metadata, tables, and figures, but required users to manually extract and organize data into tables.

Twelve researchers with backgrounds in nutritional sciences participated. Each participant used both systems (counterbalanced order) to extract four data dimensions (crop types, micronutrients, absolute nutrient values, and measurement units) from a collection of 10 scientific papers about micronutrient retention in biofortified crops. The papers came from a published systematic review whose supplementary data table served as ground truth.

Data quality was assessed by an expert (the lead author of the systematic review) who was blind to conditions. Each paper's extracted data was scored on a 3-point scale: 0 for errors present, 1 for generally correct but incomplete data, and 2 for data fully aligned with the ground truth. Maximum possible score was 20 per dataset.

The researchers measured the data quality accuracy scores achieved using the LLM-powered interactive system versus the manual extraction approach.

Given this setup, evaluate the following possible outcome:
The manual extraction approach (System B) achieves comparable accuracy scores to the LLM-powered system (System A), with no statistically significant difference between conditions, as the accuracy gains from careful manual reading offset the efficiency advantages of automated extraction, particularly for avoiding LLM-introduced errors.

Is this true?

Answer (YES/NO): YES